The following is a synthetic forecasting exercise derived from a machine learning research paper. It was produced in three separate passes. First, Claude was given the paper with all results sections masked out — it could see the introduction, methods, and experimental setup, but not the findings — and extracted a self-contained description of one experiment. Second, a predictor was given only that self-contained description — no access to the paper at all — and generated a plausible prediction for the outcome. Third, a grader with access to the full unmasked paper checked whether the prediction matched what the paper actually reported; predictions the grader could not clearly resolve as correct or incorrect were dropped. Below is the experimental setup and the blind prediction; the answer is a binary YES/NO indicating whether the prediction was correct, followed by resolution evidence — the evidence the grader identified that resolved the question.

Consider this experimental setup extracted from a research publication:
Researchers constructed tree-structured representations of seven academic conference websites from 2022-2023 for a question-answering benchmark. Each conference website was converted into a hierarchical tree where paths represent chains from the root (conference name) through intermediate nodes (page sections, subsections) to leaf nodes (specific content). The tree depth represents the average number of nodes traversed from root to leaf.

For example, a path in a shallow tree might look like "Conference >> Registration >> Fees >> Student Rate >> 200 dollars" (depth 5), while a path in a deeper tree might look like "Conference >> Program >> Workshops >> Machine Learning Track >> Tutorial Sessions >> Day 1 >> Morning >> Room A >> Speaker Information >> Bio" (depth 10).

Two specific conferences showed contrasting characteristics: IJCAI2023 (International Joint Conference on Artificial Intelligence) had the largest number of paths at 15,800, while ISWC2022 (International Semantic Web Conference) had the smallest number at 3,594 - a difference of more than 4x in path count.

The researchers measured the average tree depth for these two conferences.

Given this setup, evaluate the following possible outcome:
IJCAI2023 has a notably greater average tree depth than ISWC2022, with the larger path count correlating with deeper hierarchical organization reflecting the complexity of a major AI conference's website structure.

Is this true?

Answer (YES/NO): NO